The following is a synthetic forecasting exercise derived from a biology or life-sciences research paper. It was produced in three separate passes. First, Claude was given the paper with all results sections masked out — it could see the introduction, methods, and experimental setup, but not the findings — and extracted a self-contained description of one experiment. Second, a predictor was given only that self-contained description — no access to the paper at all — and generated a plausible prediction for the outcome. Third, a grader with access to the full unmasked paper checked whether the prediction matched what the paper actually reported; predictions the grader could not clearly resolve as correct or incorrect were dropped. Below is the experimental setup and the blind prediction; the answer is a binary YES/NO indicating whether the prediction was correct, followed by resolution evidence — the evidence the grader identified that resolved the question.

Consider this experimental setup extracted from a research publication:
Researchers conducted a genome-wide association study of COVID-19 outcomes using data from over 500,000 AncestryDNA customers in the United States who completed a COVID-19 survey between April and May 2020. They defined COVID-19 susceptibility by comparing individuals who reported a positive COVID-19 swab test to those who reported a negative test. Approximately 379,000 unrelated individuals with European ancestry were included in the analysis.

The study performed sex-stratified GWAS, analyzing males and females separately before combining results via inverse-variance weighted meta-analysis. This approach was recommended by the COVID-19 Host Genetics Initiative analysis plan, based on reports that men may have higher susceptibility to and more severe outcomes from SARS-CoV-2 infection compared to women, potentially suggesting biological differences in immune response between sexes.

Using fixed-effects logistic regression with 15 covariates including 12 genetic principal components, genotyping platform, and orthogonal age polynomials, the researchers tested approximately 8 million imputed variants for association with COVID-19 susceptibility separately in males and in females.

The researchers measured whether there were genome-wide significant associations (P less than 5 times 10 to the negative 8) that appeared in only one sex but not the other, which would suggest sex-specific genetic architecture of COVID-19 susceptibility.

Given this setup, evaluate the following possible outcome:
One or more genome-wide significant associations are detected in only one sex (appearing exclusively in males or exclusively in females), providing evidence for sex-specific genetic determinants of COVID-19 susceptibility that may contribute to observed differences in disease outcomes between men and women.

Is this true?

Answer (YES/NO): YES